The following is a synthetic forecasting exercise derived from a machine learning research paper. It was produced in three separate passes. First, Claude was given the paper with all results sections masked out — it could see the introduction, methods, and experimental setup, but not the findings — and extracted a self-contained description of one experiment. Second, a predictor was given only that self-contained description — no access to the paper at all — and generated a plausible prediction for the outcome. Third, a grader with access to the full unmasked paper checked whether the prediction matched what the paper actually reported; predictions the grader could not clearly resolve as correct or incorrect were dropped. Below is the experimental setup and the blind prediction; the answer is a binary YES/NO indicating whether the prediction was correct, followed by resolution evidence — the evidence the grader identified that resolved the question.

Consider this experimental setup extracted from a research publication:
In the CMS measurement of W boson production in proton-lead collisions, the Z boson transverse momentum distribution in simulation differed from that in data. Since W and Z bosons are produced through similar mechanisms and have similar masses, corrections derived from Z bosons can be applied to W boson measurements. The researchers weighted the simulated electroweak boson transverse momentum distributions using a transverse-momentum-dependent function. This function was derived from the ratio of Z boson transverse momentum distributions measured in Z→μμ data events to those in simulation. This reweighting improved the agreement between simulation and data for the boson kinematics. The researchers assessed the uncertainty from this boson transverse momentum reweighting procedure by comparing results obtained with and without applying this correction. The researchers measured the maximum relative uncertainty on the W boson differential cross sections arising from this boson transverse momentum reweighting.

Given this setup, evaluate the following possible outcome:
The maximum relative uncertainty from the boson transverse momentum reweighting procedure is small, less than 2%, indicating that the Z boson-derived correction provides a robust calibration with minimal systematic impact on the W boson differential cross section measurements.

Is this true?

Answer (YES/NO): YES